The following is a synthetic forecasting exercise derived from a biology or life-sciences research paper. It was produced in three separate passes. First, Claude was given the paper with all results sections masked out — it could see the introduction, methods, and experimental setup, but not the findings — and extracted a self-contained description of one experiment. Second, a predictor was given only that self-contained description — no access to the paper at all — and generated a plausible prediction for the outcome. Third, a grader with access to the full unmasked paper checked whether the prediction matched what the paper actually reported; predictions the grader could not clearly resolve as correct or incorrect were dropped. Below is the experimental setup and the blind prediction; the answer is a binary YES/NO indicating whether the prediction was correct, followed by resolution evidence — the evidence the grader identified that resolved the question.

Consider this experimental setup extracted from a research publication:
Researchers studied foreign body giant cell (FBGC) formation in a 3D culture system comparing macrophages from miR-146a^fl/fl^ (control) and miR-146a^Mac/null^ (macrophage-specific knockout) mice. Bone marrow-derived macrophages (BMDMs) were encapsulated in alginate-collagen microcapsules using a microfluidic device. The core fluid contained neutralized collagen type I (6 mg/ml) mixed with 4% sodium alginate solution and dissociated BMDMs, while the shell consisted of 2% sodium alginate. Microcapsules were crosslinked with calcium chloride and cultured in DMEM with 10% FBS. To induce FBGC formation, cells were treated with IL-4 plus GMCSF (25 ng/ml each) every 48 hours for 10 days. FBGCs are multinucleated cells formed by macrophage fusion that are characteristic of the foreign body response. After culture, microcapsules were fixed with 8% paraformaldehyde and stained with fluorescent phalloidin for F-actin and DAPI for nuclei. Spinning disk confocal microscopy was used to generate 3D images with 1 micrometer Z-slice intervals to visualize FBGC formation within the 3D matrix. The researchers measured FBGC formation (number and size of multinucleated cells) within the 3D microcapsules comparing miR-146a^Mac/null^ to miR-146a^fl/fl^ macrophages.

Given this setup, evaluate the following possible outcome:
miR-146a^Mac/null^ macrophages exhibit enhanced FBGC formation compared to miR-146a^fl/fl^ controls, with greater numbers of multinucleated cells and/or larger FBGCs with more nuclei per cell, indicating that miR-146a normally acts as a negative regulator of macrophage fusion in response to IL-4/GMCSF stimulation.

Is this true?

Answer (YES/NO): YES